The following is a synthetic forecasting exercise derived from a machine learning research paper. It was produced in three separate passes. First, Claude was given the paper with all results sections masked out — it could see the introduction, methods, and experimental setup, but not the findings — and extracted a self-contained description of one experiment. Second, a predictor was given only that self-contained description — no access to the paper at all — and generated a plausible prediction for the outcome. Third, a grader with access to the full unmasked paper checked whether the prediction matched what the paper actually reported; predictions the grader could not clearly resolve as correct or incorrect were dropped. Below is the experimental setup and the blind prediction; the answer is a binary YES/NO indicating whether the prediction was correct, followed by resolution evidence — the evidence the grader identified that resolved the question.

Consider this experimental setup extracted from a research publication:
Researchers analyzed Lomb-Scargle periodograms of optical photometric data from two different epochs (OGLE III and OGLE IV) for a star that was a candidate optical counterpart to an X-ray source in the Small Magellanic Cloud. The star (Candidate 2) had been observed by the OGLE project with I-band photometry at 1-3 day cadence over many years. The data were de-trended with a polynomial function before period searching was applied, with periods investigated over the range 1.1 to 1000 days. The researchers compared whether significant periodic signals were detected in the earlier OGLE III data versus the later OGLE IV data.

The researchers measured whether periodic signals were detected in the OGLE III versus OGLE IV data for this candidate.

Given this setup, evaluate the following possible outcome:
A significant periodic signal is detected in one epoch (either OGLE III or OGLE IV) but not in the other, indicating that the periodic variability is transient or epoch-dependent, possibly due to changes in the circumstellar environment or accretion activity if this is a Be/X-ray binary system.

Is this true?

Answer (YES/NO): YES